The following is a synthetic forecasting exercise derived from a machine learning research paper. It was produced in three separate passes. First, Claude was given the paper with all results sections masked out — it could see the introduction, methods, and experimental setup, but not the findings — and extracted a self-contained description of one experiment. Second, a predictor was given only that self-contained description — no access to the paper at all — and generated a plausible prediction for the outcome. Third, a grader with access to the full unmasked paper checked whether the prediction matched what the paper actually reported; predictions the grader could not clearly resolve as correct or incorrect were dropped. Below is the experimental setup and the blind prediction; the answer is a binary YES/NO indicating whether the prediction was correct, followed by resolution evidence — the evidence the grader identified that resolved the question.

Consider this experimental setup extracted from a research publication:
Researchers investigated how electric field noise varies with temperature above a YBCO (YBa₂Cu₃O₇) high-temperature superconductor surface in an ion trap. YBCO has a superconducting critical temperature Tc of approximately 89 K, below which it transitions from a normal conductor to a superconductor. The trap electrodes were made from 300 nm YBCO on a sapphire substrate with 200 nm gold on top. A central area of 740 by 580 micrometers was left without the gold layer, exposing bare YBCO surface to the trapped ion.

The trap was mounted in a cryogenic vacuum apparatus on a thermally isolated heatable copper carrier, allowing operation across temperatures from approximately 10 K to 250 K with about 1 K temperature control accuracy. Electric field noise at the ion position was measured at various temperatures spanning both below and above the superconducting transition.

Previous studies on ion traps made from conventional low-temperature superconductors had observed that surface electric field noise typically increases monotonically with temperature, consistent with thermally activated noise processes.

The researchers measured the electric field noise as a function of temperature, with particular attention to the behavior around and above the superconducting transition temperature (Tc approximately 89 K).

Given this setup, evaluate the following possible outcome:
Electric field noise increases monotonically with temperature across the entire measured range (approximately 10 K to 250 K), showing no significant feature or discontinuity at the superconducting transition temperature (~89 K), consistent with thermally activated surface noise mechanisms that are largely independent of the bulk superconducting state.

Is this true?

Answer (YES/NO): NO